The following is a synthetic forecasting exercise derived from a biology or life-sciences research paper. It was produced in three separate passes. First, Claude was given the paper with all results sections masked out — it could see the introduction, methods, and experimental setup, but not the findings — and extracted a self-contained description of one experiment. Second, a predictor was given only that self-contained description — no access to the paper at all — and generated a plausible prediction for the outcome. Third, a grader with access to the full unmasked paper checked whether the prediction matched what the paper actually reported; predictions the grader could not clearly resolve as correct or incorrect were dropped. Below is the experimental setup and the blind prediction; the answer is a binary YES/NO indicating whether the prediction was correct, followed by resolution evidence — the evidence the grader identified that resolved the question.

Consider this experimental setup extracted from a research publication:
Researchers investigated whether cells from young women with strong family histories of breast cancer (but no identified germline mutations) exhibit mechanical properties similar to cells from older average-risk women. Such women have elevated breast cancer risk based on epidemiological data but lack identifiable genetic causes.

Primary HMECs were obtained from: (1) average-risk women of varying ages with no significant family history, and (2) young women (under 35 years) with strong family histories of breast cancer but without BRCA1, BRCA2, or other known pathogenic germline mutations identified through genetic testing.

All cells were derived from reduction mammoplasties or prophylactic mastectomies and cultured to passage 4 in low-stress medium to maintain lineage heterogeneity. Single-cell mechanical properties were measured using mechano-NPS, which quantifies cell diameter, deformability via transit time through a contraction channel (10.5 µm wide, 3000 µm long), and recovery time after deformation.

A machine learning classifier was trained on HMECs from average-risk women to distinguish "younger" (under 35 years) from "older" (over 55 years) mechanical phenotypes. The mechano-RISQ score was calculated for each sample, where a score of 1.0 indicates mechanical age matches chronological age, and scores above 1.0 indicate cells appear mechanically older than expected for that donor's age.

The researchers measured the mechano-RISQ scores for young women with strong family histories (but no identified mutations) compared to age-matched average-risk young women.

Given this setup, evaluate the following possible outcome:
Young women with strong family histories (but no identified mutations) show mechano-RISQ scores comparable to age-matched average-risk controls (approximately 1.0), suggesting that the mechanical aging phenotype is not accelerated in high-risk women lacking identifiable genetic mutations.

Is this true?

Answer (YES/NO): NO